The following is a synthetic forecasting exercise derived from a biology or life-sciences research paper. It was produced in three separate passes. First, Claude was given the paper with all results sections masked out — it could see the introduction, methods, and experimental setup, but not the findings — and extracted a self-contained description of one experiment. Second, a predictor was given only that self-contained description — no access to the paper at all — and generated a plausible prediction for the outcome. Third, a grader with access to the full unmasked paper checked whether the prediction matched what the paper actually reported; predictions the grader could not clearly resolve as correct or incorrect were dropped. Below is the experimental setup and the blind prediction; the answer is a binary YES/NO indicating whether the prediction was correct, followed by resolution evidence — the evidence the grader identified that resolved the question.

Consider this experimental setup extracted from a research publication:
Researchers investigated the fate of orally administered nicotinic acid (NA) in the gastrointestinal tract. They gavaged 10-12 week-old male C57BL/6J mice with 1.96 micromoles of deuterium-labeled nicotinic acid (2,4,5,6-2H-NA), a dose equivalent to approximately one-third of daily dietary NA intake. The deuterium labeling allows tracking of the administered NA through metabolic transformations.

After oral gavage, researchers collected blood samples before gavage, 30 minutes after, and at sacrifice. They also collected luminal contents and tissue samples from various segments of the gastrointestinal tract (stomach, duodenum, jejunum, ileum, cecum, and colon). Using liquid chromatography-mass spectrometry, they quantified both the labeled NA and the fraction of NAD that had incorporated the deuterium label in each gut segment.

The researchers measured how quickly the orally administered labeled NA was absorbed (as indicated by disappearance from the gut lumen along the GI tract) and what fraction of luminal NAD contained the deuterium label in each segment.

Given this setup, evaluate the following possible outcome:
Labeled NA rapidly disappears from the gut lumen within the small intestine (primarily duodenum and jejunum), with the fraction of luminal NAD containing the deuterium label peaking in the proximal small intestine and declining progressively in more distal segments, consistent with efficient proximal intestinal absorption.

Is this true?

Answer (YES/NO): YES